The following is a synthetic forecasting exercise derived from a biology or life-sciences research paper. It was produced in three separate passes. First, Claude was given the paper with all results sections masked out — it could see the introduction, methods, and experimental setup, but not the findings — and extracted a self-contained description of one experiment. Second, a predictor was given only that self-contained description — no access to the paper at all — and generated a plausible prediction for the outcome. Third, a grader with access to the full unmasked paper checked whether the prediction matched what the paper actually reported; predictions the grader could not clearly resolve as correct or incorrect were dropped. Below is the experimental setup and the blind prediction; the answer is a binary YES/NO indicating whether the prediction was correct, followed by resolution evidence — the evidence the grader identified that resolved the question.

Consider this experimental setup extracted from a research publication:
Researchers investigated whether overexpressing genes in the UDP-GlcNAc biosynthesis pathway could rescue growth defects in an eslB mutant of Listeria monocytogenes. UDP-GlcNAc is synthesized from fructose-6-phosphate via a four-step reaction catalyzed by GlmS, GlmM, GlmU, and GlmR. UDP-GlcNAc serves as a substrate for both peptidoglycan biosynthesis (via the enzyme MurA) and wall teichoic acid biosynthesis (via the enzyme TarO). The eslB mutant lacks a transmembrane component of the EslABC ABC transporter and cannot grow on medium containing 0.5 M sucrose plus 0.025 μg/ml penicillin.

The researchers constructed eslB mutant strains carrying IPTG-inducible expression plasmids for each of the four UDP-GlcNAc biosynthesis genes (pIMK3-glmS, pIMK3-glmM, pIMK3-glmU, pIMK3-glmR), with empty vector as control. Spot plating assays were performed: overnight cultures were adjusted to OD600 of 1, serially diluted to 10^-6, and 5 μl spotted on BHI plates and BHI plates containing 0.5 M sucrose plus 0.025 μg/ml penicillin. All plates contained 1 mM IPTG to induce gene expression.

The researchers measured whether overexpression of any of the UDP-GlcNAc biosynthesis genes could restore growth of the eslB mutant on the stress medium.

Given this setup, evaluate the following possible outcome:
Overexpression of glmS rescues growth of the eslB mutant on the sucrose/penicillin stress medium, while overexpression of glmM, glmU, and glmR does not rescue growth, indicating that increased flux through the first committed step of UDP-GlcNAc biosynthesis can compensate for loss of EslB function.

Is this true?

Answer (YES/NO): NO